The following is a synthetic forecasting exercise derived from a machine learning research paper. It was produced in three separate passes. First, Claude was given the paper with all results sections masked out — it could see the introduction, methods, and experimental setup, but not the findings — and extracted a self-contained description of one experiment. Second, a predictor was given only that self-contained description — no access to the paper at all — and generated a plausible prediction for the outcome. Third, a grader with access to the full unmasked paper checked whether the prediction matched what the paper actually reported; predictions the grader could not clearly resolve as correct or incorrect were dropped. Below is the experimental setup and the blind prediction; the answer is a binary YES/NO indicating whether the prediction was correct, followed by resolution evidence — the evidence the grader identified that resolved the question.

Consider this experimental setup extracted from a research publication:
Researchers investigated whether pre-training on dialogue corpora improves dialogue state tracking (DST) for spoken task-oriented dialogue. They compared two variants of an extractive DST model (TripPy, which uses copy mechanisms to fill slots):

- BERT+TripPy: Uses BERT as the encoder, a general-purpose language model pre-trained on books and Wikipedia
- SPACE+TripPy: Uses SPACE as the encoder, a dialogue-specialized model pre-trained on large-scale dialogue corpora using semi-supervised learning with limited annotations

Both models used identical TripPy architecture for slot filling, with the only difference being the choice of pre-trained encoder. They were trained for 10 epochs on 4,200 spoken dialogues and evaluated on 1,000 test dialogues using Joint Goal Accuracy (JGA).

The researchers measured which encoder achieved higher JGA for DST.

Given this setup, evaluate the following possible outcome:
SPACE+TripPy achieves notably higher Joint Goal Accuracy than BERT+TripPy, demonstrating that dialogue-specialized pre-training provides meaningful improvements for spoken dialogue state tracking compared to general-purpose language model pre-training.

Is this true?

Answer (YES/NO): NO